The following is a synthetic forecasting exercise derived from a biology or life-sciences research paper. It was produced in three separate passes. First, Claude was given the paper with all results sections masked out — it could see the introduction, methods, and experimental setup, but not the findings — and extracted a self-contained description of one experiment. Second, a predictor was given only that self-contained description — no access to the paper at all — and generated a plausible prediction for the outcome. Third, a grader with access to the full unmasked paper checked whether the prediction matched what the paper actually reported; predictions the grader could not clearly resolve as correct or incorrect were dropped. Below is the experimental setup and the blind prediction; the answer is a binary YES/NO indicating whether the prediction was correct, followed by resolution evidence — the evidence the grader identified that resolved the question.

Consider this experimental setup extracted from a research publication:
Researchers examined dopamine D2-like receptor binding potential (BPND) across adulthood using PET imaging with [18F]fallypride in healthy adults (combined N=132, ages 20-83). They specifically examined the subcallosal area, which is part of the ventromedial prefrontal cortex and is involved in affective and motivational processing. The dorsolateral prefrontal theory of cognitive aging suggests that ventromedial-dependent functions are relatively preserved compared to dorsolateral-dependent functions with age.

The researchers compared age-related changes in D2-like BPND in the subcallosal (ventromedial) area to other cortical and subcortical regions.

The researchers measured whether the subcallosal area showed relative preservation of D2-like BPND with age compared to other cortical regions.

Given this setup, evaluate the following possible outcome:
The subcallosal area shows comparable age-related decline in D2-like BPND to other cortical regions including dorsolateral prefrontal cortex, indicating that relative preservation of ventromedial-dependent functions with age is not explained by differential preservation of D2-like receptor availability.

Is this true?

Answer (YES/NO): NO